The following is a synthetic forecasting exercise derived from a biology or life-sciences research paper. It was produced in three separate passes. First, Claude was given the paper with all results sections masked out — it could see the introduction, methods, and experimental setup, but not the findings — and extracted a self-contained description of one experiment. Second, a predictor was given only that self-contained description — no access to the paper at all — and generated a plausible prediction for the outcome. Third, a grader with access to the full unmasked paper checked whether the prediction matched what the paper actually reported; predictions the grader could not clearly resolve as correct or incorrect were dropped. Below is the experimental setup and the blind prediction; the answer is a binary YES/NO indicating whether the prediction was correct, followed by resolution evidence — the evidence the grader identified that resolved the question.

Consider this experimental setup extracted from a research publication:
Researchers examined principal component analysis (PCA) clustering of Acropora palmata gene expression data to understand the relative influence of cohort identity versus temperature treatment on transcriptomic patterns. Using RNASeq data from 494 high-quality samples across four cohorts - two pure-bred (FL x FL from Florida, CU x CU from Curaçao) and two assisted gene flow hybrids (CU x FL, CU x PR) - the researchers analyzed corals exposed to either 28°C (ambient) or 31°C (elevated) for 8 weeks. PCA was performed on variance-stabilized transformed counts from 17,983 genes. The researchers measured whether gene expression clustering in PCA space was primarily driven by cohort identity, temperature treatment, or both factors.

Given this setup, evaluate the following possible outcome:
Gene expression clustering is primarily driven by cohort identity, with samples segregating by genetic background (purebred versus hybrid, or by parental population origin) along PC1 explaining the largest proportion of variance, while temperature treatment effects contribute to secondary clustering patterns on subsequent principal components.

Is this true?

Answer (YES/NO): NO